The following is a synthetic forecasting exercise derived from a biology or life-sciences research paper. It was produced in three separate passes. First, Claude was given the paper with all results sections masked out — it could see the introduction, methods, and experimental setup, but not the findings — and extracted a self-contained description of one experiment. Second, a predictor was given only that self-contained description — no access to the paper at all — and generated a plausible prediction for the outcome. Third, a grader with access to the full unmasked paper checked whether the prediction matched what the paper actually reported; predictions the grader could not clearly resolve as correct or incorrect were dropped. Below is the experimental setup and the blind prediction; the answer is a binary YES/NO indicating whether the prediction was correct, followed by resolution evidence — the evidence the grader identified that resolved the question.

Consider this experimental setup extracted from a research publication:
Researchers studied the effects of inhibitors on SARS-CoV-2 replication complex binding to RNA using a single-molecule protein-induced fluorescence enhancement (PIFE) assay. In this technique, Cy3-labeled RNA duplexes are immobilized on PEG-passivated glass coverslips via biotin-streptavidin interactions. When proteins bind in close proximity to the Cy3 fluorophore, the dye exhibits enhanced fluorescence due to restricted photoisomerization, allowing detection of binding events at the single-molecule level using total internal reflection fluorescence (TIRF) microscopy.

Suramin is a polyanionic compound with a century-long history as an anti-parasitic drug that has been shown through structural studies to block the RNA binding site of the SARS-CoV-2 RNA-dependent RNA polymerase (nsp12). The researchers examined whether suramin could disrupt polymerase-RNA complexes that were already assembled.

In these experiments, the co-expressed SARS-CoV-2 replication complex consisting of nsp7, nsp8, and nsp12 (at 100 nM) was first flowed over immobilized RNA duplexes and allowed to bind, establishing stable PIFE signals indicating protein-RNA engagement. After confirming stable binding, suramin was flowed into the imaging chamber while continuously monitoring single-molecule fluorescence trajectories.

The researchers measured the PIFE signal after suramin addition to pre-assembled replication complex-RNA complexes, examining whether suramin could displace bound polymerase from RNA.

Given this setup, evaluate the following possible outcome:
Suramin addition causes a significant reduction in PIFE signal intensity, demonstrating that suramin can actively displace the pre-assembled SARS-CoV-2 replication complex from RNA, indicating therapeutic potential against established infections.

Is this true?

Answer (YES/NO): NO